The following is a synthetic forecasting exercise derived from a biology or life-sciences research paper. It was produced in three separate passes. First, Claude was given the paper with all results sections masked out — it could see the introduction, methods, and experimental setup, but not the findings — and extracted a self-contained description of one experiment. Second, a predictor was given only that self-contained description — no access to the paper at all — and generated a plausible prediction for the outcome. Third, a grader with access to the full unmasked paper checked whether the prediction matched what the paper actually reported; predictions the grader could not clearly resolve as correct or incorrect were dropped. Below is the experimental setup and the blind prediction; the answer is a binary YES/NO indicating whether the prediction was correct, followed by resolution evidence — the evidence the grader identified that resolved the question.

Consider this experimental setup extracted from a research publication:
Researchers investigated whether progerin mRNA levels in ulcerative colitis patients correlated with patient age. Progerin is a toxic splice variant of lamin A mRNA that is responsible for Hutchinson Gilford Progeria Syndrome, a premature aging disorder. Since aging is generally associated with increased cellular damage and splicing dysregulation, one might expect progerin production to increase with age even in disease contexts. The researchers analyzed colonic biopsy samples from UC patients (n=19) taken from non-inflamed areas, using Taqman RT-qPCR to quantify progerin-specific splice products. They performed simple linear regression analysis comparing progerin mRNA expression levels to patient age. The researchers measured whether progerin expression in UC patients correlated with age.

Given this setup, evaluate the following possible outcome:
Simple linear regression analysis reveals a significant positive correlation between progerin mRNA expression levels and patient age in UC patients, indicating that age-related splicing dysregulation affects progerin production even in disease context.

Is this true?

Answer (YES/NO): NO